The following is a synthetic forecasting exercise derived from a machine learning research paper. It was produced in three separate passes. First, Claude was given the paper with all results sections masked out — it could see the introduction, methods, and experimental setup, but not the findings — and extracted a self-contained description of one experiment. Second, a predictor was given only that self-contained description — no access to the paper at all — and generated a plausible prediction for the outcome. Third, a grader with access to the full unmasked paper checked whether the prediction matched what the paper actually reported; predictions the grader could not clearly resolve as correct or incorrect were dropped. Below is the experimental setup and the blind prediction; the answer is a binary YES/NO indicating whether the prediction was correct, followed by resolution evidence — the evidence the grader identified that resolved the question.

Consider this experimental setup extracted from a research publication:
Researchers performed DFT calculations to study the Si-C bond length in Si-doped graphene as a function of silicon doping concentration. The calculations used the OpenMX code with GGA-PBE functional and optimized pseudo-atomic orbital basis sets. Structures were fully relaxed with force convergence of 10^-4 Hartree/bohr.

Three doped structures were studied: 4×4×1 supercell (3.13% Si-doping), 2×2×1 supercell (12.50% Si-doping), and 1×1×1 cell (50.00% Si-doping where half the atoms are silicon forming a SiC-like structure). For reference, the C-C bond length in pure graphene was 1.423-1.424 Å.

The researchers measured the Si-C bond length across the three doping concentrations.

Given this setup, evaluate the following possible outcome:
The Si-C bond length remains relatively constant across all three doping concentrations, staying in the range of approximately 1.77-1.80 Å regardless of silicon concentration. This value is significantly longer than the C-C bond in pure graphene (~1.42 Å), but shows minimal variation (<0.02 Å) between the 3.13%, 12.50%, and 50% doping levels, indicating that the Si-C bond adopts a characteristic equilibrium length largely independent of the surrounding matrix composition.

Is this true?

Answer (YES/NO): NO